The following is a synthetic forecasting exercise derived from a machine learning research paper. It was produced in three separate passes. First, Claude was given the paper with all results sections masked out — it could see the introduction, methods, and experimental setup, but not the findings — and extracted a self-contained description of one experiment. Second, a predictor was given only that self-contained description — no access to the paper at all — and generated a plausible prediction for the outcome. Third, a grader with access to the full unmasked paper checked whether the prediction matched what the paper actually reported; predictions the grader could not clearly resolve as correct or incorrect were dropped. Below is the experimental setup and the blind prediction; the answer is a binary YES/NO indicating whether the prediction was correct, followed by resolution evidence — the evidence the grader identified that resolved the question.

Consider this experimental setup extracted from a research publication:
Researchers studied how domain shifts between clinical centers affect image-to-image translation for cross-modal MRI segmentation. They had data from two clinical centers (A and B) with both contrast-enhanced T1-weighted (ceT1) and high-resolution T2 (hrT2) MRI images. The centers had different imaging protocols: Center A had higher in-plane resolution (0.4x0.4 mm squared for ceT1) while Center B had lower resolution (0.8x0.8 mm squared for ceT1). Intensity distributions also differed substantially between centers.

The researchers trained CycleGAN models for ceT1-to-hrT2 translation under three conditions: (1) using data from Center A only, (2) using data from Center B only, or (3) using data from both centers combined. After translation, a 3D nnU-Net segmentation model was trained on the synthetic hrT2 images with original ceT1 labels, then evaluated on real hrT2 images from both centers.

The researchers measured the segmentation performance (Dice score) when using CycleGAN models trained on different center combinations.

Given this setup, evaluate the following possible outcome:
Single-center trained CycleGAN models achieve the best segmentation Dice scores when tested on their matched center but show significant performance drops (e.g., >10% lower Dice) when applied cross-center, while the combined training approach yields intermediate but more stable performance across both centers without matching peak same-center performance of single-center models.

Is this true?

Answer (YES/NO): NO